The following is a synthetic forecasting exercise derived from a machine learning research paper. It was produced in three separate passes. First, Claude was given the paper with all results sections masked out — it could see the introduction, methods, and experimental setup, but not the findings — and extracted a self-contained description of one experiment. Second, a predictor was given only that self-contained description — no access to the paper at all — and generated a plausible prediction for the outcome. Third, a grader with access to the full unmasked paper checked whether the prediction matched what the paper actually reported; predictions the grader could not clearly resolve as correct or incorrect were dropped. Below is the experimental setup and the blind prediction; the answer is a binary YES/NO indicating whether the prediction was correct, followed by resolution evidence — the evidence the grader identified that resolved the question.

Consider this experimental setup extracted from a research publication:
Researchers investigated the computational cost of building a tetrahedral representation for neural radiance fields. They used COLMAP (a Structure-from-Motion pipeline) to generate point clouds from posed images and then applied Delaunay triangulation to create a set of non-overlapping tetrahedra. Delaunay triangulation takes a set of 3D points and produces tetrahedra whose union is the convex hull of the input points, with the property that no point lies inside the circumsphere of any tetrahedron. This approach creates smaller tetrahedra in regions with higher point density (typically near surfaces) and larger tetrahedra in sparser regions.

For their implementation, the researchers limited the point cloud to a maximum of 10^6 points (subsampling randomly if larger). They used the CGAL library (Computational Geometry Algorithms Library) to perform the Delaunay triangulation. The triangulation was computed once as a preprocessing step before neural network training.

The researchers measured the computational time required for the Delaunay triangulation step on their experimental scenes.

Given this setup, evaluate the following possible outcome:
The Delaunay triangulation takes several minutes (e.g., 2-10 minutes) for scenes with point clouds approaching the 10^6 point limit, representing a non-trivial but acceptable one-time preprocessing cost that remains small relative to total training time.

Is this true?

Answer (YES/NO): NO